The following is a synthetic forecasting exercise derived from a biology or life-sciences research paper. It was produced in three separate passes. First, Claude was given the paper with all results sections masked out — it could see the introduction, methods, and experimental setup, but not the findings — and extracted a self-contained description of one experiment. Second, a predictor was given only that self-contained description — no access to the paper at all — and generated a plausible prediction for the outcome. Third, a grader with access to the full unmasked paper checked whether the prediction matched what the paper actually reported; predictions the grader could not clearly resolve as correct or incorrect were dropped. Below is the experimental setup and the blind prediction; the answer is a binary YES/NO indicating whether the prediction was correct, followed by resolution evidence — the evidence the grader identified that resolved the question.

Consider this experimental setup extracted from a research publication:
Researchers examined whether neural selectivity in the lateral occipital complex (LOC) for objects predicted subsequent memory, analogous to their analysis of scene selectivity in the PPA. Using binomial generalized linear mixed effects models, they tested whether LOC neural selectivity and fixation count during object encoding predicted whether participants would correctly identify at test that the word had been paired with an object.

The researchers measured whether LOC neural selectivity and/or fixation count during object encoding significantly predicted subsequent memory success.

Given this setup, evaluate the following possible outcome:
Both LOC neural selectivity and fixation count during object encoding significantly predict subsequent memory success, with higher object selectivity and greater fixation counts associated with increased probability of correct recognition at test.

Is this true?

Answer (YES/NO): NO